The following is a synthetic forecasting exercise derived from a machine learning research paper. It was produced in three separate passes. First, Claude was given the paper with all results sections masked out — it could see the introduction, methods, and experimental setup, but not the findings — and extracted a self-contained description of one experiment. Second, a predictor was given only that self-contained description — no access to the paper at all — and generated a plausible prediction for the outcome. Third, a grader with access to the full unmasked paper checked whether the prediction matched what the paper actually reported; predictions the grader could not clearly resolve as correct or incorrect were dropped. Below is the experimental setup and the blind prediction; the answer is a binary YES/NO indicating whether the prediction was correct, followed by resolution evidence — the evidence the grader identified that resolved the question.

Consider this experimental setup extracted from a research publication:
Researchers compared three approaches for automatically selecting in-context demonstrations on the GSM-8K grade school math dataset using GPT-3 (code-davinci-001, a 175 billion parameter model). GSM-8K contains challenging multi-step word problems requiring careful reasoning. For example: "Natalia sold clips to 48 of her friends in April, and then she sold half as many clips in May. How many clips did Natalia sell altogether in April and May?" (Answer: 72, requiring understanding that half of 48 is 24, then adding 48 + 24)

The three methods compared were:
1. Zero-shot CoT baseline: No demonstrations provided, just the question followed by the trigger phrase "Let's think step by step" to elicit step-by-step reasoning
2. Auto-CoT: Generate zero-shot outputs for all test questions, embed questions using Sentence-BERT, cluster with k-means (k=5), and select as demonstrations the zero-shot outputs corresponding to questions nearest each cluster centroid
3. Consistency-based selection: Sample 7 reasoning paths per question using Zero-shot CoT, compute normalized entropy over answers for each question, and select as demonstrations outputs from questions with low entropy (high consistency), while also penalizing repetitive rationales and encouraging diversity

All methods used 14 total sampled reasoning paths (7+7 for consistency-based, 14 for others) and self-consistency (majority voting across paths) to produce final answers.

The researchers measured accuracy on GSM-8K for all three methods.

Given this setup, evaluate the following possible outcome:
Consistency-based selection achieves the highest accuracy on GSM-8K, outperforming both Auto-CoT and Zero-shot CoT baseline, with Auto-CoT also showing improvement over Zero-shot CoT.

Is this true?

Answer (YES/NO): NO